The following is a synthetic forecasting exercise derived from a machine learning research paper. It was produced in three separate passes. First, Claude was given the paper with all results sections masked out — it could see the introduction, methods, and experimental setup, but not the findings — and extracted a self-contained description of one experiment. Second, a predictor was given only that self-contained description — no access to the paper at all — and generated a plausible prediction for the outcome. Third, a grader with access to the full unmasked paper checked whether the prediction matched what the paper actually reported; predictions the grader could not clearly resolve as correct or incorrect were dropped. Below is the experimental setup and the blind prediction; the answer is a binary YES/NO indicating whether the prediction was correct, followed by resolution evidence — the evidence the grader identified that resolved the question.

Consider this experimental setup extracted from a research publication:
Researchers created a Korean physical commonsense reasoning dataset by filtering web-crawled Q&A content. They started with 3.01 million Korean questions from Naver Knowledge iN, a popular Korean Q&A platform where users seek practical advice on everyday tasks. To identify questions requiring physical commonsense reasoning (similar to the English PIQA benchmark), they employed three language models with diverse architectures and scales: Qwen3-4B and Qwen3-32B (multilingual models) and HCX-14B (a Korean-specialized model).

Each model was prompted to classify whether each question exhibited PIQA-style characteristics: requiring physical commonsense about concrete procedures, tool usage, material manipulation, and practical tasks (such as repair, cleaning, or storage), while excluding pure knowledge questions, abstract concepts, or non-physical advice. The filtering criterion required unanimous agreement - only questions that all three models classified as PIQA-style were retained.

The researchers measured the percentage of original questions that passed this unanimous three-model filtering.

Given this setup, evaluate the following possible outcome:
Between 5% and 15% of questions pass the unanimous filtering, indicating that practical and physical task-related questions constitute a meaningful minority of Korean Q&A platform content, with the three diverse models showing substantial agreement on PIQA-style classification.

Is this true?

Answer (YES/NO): NO